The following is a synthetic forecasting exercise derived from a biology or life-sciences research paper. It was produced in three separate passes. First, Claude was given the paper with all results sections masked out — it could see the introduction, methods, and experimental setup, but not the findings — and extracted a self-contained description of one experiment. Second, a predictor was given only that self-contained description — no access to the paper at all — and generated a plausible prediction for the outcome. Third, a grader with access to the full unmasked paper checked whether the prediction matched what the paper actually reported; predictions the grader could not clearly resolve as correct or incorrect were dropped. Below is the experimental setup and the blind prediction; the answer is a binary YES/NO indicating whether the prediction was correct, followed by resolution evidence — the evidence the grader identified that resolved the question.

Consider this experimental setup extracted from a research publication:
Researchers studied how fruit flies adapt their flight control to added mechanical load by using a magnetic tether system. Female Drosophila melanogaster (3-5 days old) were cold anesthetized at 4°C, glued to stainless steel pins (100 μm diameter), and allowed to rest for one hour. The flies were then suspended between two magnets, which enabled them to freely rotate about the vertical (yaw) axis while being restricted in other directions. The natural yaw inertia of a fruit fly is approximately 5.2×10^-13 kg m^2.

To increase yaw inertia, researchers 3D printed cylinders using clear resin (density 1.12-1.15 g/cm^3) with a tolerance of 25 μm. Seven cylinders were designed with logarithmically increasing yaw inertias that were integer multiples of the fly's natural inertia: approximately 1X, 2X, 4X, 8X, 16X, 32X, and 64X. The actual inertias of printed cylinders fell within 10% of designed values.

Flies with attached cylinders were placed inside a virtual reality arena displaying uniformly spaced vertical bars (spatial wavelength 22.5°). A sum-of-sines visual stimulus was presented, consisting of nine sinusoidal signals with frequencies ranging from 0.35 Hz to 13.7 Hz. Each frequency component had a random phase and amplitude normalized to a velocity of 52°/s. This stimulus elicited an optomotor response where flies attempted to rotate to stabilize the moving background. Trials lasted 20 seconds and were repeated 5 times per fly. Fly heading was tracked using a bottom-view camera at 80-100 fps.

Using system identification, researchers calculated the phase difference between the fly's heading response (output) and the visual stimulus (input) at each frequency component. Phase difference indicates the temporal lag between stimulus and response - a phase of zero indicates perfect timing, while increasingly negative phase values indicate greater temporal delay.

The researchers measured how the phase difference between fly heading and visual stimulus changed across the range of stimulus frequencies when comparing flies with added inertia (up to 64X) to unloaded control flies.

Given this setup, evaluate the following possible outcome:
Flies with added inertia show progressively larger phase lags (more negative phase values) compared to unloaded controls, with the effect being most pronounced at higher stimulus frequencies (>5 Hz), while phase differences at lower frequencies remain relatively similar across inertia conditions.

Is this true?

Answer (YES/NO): NO